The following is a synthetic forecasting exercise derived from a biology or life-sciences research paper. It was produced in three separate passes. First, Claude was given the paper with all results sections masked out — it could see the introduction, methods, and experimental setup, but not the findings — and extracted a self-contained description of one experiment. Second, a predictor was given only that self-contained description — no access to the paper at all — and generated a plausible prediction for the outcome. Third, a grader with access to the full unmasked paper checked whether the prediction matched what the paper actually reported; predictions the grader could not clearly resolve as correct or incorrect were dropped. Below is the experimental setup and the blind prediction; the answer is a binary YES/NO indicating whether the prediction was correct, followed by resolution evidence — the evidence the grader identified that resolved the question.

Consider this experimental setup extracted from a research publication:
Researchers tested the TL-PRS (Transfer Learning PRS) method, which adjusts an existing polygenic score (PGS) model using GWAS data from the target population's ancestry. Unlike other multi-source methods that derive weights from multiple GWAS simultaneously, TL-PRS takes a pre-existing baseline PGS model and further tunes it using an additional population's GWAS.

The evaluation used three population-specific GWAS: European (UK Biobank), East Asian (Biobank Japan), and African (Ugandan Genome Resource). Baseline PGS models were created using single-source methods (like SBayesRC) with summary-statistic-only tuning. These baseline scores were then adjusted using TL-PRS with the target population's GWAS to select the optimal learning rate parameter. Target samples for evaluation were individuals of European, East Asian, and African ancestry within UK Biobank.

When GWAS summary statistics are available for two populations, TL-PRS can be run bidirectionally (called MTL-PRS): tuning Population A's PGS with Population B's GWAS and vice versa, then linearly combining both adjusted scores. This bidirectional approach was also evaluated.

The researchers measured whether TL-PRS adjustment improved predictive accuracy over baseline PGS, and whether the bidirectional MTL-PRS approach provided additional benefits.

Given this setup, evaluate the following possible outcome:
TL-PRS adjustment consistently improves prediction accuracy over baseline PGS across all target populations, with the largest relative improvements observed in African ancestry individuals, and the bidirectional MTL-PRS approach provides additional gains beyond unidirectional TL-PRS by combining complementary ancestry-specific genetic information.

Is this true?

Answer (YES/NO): NO